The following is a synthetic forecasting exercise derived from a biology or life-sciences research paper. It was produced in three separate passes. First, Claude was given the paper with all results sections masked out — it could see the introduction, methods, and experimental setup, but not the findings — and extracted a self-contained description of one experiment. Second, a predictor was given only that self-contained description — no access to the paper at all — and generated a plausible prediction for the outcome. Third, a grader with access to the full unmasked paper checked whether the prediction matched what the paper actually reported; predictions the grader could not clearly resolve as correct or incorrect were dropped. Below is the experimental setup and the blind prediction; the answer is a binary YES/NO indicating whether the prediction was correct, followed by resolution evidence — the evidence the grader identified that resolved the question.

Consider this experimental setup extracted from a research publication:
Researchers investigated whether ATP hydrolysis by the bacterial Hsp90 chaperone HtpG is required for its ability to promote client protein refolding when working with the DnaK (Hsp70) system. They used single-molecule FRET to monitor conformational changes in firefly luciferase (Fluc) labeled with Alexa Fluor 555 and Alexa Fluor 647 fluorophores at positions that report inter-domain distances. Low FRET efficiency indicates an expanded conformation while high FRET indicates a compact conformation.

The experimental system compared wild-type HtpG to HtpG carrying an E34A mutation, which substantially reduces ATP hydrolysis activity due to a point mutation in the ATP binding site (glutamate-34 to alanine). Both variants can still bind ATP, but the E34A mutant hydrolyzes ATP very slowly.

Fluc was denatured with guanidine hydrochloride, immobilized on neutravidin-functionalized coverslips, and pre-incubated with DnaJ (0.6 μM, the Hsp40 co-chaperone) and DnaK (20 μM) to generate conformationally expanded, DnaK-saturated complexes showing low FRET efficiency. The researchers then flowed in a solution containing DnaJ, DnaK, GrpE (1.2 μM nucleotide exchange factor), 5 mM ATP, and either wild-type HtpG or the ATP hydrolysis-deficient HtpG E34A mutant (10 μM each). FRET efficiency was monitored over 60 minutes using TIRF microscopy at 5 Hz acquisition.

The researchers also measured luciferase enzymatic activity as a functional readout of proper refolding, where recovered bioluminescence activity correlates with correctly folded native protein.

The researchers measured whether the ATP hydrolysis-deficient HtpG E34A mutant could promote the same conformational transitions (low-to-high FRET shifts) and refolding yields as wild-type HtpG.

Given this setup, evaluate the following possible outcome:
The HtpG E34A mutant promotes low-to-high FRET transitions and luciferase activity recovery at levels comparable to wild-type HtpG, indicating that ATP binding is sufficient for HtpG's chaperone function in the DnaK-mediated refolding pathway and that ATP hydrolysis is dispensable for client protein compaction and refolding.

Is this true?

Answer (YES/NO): NO